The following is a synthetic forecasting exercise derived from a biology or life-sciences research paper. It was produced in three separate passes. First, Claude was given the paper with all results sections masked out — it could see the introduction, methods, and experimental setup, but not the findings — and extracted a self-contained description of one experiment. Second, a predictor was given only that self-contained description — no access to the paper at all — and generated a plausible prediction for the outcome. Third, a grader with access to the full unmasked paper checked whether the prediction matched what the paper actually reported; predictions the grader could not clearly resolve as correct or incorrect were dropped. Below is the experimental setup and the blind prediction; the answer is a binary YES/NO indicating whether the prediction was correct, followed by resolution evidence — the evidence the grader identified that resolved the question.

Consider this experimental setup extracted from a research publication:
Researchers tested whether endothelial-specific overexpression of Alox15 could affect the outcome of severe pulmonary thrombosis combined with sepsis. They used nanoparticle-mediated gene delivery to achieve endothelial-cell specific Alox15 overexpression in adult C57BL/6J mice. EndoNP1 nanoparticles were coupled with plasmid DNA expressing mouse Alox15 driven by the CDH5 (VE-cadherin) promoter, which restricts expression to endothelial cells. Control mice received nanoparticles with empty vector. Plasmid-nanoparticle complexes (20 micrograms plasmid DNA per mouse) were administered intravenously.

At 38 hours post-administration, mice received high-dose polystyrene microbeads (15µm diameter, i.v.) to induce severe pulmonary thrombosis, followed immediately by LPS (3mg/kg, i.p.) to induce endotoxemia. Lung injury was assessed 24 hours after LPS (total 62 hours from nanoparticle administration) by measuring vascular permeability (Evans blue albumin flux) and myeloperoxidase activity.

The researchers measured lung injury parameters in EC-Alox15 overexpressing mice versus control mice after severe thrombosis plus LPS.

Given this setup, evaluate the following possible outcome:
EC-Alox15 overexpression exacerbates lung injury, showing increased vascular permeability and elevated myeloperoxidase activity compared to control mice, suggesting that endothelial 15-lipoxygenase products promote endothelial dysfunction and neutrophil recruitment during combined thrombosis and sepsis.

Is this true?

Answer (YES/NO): NO